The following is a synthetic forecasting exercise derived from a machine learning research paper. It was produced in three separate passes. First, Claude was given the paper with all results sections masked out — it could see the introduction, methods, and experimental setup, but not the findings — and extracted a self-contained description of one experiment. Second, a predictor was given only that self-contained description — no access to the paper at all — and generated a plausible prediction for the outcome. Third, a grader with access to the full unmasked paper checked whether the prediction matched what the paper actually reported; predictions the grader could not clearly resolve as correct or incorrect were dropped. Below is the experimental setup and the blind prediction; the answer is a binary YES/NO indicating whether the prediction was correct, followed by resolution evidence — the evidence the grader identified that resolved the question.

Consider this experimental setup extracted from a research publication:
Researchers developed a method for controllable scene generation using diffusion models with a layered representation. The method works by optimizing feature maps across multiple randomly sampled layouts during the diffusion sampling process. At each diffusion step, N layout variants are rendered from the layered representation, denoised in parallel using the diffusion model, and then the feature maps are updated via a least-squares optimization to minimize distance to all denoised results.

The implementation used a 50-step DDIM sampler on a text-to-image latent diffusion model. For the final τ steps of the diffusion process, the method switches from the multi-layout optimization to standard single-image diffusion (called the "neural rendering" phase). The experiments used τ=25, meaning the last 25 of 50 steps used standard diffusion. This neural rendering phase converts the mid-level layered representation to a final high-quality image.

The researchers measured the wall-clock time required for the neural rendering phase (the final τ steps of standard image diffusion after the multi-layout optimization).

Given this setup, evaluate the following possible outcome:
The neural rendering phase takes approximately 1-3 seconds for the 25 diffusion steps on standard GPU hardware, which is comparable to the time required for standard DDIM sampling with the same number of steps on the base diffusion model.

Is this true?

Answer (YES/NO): NO